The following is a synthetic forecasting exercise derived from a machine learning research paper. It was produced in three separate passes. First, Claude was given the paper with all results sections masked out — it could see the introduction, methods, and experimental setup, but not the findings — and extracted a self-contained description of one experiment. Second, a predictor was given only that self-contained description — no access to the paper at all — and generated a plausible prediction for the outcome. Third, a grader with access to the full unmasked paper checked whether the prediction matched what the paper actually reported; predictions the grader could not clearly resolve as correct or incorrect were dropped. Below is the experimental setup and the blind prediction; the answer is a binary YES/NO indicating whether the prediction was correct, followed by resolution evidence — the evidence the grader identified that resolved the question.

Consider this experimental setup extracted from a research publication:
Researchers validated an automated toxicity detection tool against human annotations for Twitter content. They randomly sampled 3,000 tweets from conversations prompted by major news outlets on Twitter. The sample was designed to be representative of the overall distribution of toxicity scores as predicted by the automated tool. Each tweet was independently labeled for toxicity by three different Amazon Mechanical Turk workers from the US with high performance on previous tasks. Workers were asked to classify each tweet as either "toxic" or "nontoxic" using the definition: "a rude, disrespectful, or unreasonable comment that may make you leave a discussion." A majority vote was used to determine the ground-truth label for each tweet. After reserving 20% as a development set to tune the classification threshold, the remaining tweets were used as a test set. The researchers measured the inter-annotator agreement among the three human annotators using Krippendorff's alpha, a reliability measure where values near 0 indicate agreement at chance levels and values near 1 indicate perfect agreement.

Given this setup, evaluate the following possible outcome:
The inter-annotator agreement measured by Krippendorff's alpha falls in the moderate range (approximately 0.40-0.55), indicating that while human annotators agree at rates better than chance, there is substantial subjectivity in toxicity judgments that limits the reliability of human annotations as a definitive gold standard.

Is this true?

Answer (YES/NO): NO